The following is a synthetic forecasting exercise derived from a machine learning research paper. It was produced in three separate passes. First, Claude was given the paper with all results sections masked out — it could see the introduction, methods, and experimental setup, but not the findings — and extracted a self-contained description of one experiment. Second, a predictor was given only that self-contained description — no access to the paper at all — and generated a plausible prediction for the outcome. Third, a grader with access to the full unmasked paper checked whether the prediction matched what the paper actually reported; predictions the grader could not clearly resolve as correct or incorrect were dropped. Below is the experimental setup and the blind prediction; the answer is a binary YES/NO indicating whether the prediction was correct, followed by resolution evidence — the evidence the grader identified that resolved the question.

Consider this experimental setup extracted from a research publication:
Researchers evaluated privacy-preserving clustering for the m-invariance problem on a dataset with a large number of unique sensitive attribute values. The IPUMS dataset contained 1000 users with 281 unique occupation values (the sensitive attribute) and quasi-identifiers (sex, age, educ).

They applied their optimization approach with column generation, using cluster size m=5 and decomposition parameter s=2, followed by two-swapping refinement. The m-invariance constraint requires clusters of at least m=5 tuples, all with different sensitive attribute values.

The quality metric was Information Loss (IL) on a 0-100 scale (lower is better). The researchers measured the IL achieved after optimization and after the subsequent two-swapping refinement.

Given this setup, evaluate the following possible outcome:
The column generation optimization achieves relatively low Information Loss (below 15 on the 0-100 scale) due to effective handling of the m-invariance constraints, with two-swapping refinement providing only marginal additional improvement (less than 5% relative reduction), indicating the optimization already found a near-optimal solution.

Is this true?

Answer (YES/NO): NO